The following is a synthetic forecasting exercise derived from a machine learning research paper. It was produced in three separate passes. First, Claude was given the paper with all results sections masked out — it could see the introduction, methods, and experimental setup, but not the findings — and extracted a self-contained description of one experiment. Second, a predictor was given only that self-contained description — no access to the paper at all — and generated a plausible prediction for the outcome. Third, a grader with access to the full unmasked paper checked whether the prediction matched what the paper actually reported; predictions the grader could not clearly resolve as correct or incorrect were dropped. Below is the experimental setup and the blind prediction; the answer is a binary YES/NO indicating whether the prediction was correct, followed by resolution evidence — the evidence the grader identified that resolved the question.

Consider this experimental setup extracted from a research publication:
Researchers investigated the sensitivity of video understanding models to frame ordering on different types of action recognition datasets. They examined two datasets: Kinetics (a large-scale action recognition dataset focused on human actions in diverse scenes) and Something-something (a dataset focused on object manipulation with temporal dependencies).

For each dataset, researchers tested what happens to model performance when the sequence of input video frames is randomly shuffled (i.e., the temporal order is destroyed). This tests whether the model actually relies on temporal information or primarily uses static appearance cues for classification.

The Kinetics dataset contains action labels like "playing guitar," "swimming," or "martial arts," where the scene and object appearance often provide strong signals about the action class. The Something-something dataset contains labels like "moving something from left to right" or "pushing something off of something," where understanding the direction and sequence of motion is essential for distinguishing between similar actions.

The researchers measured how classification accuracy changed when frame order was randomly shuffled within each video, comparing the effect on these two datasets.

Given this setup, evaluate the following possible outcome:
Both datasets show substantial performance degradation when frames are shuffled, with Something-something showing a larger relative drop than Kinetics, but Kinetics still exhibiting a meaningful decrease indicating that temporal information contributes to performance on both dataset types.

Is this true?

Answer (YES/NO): NO